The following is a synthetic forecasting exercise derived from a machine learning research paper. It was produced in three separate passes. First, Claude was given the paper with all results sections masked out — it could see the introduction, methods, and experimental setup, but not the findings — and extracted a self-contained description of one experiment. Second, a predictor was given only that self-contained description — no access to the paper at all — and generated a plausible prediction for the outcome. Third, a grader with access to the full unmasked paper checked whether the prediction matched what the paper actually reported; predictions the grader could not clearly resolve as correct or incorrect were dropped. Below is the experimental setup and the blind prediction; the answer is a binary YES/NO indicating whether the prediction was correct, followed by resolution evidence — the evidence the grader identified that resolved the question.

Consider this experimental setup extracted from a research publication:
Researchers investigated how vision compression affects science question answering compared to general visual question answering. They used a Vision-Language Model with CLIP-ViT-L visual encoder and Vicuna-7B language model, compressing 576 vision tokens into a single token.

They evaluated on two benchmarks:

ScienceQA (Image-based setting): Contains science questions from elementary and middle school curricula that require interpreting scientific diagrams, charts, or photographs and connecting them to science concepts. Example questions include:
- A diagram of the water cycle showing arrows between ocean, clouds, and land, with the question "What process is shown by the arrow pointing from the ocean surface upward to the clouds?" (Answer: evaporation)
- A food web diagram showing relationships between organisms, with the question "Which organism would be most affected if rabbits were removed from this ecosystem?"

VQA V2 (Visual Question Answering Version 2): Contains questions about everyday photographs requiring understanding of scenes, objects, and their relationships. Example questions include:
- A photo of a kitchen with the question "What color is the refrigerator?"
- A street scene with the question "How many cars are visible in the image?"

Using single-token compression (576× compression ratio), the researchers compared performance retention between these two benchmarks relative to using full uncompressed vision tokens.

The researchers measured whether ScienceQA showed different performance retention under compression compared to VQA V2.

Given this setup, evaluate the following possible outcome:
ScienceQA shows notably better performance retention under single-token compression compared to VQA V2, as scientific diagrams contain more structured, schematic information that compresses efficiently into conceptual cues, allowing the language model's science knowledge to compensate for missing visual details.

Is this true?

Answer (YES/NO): NO